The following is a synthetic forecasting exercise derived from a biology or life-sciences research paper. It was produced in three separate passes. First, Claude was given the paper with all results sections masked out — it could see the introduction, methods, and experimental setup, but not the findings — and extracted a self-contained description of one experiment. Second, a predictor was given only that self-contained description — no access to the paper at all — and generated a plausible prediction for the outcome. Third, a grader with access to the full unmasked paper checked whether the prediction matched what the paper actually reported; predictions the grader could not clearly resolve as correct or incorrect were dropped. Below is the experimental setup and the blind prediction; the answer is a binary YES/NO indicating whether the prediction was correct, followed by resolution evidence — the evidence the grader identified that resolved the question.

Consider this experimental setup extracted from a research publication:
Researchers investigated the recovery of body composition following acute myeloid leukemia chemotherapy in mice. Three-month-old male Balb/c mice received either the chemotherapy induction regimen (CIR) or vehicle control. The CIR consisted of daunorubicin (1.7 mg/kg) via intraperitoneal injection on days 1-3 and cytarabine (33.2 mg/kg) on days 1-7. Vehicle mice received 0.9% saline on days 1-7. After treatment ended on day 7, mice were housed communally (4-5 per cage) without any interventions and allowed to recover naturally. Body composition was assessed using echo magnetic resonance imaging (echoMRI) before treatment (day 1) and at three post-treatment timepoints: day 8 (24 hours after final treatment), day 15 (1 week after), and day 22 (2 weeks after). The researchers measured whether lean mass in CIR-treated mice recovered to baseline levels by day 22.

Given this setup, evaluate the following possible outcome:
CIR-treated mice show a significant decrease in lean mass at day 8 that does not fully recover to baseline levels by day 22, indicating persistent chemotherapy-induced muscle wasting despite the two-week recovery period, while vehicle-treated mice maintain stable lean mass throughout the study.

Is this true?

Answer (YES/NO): YES